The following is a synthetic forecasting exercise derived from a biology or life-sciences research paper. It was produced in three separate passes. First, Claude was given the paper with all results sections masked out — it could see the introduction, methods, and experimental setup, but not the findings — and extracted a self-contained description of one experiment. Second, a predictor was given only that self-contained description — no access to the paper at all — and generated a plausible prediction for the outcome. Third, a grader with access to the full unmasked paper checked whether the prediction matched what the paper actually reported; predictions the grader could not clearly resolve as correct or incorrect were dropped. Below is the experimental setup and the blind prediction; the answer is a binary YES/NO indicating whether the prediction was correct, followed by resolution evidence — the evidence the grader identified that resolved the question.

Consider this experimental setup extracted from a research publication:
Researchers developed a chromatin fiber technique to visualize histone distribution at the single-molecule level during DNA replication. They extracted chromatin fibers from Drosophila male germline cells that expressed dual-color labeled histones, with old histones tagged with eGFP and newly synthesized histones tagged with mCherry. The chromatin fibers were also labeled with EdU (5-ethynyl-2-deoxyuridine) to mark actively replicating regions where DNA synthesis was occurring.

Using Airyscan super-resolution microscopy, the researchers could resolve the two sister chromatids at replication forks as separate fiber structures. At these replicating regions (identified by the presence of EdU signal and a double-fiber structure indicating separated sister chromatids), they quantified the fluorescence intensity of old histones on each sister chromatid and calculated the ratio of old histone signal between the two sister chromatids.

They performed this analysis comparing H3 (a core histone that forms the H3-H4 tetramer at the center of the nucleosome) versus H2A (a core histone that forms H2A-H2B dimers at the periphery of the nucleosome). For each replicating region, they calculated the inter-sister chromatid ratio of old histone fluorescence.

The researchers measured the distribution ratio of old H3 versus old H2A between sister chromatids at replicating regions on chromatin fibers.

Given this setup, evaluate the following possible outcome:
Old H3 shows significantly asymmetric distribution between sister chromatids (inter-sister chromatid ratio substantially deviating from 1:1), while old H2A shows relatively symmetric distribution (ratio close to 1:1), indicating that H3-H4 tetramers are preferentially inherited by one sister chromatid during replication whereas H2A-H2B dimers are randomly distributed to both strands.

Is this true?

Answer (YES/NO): YES